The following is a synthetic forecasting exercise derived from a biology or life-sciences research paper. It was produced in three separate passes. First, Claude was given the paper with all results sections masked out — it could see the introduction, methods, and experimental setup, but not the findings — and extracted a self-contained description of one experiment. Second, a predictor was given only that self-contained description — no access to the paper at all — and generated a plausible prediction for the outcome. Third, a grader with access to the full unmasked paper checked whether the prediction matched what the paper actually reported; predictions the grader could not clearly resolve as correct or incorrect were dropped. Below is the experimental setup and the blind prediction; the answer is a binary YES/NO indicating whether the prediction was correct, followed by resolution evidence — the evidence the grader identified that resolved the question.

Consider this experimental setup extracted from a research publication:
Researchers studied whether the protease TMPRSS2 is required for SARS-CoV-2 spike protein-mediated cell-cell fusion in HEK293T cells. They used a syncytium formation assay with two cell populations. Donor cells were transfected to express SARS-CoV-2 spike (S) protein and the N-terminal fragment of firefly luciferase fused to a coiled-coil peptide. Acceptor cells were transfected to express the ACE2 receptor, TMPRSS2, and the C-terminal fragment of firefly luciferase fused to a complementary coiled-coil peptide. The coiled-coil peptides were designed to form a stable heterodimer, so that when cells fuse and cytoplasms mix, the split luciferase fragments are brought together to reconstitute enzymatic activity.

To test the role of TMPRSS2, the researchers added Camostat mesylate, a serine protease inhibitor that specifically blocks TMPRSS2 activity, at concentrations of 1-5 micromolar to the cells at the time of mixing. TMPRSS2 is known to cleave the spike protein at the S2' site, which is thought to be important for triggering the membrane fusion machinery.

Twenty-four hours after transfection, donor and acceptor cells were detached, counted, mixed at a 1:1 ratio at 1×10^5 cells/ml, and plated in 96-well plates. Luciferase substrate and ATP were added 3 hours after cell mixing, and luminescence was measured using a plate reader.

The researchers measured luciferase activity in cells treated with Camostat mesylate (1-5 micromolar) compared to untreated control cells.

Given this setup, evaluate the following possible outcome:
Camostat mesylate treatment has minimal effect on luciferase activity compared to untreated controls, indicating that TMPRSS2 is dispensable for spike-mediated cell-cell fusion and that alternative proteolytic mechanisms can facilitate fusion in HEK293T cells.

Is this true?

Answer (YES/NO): NO